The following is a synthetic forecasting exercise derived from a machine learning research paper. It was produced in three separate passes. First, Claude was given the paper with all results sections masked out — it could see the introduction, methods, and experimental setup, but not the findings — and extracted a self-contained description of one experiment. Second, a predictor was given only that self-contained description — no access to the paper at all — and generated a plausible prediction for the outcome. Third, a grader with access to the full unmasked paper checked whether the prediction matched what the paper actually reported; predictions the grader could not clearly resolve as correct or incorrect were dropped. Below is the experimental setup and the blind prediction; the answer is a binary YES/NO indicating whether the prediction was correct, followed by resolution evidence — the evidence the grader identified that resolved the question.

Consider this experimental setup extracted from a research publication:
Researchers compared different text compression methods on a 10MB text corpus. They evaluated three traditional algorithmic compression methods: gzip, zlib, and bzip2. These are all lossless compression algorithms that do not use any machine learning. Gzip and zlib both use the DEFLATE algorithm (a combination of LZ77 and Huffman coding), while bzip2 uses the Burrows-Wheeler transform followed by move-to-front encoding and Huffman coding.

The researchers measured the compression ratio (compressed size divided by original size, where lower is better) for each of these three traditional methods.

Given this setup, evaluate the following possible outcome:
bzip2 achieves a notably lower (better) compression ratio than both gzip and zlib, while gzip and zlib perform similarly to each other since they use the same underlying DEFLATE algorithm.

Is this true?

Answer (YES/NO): YES